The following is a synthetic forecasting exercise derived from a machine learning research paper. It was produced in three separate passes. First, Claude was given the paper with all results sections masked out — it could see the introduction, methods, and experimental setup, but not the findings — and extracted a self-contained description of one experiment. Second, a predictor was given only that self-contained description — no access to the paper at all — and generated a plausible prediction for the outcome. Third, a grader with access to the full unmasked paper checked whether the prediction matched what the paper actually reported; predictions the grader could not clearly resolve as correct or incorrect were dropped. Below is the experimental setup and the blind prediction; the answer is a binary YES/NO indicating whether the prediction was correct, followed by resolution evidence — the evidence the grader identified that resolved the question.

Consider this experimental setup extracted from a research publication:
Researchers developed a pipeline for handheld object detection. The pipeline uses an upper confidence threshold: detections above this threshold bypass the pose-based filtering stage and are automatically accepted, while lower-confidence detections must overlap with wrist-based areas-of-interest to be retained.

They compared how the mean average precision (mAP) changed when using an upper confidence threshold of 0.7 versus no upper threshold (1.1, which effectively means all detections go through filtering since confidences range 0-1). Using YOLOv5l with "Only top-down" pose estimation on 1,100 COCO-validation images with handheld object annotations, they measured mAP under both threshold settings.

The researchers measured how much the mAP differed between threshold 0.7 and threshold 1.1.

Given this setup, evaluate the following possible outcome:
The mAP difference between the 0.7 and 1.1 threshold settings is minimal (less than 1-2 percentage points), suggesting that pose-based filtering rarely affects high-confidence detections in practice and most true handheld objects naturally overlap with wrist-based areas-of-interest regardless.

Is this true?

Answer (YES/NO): NO